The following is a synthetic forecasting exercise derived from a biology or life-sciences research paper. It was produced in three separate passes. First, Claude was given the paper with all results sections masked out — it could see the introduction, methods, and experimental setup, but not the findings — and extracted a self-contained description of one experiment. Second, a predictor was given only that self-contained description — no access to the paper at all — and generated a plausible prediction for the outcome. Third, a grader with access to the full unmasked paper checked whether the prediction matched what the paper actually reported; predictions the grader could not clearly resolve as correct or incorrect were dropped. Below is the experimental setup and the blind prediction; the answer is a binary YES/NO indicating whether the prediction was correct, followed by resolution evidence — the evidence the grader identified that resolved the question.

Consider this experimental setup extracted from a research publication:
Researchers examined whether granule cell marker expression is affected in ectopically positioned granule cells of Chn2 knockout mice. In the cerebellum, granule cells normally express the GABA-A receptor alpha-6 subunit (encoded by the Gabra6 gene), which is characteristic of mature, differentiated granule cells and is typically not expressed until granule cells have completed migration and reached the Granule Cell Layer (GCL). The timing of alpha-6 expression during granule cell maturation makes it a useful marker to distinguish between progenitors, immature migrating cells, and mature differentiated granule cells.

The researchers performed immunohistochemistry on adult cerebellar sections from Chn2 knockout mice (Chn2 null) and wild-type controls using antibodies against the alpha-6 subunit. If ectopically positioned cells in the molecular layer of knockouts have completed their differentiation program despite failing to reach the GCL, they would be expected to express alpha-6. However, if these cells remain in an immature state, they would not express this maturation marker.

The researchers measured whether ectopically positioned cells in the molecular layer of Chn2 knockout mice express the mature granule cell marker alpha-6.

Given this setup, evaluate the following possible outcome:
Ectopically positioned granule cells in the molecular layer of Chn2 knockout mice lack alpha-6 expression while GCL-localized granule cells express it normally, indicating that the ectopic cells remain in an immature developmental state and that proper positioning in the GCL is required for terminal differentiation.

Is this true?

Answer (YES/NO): NO